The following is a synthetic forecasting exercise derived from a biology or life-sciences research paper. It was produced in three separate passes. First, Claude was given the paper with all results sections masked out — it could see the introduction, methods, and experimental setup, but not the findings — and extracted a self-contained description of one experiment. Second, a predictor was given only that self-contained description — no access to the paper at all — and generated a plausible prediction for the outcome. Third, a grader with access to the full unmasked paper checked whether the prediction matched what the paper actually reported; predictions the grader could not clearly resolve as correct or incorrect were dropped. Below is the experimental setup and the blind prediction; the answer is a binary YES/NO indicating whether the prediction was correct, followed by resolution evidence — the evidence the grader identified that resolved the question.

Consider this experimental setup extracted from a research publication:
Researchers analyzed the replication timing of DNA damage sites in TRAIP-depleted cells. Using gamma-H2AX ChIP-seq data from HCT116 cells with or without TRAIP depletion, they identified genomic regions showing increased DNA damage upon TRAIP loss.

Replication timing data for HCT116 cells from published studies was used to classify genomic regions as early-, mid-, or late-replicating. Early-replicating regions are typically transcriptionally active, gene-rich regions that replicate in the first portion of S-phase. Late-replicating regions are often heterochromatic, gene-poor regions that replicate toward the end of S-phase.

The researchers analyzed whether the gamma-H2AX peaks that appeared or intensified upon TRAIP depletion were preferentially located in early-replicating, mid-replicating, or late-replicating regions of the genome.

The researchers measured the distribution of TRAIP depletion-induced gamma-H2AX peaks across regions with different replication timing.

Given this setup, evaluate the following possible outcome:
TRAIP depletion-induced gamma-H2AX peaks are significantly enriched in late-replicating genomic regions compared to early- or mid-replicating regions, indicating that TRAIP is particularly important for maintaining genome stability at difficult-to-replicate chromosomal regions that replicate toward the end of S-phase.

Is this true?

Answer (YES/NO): NO